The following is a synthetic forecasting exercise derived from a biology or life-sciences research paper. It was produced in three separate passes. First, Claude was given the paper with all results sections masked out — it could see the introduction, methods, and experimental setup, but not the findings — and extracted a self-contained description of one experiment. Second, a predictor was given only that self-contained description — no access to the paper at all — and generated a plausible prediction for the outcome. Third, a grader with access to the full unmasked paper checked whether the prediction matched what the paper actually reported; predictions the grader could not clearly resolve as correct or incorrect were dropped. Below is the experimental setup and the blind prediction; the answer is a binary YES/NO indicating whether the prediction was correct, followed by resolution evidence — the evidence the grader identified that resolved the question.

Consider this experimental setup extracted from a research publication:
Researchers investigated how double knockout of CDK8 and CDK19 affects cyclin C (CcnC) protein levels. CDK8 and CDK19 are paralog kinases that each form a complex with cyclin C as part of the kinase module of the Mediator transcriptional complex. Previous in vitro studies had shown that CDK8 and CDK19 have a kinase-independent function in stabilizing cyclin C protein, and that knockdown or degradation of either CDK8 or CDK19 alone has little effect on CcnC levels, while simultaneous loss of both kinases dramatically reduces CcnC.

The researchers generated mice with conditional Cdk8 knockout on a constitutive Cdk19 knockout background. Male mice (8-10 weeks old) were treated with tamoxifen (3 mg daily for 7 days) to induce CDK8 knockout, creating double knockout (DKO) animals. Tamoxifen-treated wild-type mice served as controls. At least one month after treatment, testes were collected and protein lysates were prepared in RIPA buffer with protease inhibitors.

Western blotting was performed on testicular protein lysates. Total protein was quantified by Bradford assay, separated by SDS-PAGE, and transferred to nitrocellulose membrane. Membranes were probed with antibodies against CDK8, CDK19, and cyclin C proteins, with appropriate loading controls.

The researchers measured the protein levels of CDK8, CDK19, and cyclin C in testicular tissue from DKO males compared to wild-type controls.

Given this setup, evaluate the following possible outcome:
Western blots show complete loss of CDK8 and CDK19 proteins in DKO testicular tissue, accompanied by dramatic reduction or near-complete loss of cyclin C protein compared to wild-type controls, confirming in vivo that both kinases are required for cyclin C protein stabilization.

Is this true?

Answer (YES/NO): YES